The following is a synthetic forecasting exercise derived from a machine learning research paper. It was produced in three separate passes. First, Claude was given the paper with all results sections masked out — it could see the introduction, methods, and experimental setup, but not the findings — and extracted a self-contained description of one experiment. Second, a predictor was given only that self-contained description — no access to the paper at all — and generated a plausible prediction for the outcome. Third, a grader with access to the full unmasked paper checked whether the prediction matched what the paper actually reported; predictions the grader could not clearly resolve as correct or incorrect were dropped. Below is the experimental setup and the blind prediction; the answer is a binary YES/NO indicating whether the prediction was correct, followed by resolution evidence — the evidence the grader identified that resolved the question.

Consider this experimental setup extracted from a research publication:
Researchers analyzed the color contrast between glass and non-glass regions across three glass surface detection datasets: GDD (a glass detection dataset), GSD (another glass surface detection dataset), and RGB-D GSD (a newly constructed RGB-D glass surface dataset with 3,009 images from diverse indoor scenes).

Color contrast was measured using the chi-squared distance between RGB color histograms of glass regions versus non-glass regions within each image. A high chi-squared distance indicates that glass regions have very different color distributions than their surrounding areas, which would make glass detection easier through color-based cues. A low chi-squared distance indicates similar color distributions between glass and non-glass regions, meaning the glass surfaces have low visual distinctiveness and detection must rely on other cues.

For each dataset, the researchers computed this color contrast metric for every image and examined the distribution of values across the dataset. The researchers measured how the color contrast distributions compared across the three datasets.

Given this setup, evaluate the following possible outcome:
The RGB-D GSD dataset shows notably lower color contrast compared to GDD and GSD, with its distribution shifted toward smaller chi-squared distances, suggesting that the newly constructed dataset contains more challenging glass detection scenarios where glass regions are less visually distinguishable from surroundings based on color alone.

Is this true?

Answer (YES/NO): NO